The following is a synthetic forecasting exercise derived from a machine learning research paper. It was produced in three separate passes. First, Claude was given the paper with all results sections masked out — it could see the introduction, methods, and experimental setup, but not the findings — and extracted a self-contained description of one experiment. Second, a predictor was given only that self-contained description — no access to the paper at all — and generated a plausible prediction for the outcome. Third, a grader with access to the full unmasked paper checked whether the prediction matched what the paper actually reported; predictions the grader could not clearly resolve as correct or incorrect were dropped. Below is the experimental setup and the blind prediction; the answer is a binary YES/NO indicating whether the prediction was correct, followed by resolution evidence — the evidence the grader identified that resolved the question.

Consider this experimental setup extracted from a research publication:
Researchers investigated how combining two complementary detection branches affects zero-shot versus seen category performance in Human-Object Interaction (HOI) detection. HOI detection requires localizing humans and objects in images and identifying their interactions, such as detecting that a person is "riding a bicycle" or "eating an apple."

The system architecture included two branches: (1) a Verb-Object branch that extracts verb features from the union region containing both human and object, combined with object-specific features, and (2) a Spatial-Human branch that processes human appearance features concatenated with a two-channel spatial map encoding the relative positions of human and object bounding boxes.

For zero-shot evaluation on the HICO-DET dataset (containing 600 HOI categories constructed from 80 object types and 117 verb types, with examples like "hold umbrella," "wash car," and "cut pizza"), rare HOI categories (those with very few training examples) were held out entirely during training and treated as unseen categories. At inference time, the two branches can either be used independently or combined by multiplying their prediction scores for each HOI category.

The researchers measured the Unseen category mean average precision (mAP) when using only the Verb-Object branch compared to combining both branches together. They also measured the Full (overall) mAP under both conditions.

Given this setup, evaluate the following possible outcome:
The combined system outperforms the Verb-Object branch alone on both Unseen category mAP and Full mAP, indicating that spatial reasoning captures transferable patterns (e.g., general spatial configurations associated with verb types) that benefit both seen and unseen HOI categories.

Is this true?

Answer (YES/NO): NO